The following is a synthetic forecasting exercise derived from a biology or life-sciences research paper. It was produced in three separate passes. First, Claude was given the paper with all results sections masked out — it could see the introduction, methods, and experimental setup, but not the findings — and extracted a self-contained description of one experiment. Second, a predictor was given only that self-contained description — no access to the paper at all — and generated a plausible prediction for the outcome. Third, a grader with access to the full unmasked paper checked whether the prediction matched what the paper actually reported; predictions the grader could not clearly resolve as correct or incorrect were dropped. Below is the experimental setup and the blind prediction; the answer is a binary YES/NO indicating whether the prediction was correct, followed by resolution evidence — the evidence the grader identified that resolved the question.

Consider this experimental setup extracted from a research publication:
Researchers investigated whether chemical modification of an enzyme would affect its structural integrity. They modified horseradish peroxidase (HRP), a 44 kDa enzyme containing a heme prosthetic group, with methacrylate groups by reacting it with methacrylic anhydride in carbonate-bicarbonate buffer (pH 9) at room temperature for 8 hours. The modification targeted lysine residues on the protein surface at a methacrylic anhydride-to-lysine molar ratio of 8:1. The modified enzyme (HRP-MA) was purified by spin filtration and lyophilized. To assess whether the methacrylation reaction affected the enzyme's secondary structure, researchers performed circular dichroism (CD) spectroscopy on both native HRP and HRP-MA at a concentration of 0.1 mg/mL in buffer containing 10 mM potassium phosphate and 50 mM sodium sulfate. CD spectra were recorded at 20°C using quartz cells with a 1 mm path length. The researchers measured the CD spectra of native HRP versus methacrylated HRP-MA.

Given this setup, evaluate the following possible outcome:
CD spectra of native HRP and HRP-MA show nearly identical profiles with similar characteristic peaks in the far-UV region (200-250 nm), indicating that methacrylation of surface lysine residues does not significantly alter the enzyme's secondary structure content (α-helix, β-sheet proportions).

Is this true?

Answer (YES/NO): YES